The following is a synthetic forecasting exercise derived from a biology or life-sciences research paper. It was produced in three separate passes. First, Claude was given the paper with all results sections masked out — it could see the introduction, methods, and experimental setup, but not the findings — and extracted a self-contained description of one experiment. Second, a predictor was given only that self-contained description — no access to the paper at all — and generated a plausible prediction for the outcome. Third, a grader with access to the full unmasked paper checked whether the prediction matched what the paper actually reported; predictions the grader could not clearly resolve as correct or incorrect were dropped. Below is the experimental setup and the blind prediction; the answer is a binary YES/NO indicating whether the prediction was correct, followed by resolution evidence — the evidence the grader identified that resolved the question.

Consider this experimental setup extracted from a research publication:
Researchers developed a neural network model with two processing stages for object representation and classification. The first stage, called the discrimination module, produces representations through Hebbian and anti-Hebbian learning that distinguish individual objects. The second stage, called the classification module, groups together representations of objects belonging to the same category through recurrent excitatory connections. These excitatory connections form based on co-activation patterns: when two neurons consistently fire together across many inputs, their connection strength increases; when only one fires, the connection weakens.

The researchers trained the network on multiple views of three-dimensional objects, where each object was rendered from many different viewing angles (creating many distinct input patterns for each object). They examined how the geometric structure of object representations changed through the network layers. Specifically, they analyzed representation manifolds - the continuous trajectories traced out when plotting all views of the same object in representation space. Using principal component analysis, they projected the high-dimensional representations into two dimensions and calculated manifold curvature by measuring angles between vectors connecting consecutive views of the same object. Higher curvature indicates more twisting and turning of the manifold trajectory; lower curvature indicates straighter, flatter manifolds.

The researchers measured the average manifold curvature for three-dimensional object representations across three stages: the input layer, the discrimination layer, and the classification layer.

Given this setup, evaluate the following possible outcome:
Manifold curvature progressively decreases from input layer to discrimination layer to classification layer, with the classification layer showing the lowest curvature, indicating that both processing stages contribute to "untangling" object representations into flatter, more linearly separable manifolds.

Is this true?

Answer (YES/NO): YES